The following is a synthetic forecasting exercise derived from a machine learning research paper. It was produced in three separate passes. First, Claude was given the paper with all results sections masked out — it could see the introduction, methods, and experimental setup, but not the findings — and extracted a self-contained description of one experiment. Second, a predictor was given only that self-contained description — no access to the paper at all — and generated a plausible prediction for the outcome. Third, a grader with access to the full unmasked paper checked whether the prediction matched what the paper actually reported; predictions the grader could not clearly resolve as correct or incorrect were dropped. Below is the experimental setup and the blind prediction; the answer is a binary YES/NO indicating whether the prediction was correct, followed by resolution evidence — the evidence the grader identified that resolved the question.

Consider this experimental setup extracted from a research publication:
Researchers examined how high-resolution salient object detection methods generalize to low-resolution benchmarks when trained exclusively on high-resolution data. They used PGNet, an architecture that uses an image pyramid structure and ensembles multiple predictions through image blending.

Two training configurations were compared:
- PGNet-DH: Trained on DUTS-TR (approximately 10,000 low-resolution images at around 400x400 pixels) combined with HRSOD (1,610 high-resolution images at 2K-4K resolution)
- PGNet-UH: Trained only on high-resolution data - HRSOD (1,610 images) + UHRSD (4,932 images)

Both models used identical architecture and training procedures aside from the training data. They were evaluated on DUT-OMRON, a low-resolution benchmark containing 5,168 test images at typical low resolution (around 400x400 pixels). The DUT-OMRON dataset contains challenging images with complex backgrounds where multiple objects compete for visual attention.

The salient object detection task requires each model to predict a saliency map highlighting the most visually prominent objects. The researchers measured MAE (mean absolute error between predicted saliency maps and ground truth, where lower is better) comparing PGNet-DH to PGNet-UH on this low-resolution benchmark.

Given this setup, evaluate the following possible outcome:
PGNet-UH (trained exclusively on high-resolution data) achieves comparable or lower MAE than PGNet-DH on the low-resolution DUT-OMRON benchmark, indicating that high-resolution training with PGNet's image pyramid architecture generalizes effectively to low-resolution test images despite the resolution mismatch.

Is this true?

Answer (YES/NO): NO